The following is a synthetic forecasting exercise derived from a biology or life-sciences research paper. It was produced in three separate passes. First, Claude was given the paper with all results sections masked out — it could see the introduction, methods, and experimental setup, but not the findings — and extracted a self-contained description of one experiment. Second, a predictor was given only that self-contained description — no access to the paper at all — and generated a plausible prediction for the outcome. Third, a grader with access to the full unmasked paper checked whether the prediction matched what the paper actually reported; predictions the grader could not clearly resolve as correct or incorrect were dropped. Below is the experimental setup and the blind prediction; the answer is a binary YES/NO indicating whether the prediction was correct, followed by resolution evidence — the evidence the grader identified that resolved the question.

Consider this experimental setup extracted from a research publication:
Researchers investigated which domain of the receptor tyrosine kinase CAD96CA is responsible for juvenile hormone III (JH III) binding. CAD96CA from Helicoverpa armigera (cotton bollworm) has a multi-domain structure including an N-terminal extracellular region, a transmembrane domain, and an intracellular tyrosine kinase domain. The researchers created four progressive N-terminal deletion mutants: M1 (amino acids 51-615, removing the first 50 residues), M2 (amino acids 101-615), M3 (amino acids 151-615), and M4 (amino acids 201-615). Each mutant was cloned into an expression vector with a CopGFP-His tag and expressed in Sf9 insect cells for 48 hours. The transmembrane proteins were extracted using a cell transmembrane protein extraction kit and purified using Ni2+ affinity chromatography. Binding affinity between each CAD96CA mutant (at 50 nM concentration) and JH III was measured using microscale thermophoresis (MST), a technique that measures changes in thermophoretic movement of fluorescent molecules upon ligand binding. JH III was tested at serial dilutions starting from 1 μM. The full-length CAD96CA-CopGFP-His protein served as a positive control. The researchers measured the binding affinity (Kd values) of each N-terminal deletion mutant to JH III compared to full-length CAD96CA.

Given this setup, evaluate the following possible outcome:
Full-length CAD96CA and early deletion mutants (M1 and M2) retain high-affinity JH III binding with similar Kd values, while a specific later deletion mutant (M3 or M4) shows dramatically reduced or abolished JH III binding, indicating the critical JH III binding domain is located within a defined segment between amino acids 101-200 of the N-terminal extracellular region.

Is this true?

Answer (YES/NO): NO